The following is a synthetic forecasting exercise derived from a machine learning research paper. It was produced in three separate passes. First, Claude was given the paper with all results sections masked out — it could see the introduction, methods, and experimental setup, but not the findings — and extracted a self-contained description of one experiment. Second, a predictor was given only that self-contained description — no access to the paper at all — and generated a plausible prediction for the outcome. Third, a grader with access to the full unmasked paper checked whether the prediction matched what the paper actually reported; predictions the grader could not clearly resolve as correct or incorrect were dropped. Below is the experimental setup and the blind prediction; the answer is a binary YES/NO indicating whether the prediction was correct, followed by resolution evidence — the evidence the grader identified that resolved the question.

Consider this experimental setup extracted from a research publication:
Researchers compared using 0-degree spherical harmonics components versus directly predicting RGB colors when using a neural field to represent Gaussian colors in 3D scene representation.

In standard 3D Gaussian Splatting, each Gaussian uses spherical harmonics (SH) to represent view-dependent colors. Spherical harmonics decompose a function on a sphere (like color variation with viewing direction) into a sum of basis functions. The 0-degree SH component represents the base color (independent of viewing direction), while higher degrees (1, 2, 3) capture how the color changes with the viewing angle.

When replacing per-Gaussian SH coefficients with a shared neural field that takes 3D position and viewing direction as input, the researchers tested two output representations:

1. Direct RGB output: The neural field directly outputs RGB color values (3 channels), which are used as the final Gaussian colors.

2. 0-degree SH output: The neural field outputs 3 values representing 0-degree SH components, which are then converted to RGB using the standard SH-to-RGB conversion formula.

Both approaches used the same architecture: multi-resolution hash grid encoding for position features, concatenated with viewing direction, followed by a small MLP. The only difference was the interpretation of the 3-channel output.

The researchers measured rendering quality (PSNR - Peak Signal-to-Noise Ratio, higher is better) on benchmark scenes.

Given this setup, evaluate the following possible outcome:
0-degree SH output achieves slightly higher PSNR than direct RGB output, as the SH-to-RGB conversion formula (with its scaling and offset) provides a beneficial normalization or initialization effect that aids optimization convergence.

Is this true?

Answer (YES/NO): YES